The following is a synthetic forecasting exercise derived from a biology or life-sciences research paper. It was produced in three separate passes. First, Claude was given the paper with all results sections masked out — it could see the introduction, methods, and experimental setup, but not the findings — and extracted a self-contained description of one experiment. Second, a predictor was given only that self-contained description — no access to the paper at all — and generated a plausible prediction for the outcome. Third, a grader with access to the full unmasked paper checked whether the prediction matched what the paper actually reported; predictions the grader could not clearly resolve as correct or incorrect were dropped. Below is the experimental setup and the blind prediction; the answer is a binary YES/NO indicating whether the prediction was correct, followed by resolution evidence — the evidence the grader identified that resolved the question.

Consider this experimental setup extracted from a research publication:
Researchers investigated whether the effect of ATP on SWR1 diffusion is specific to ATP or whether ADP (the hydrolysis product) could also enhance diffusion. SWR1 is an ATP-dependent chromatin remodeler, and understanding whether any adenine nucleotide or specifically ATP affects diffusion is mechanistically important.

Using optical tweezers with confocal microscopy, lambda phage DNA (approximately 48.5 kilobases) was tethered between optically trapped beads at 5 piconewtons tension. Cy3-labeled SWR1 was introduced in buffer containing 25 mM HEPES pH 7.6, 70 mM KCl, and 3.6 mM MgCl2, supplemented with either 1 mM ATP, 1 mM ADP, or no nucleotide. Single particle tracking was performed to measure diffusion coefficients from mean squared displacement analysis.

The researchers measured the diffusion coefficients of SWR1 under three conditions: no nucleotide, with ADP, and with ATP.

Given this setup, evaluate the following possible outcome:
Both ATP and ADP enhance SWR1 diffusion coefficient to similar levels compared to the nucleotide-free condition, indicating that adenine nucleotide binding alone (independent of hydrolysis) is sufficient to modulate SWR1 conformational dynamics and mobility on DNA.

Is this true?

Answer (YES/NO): NO